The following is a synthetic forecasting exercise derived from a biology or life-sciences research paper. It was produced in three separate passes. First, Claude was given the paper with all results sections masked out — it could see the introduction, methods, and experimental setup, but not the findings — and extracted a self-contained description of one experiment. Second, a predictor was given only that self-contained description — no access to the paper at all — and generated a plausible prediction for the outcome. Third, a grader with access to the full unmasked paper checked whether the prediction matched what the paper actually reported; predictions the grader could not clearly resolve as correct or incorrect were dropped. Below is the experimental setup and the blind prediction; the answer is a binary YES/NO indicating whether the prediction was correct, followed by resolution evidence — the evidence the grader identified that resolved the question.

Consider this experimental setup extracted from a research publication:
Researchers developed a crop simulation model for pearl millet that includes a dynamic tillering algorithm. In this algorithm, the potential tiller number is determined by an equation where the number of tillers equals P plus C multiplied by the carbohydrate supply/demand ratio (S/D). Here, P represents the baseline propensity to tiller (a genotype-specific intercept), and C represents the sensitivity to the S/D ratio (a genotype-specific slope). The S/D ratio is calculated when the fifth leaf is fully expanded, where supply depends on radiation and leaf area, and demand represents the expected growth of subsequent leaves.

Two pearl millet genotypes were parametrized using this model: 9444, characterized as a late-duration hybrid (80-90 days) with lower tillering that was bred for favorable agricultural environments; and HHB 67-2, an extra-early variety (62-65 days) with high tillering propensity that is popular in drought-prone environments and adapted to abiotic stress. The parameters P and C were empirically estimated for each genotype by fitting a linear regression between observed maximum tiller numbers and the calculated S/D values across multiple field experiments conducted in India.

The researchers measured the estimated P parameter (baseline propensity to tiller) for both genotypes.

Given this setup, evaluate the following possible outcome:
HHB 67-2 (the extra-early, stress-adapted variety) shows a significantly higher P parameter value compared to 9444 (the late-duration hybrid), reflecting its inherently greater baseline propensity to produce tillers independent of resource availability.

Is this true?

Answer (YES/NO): YES